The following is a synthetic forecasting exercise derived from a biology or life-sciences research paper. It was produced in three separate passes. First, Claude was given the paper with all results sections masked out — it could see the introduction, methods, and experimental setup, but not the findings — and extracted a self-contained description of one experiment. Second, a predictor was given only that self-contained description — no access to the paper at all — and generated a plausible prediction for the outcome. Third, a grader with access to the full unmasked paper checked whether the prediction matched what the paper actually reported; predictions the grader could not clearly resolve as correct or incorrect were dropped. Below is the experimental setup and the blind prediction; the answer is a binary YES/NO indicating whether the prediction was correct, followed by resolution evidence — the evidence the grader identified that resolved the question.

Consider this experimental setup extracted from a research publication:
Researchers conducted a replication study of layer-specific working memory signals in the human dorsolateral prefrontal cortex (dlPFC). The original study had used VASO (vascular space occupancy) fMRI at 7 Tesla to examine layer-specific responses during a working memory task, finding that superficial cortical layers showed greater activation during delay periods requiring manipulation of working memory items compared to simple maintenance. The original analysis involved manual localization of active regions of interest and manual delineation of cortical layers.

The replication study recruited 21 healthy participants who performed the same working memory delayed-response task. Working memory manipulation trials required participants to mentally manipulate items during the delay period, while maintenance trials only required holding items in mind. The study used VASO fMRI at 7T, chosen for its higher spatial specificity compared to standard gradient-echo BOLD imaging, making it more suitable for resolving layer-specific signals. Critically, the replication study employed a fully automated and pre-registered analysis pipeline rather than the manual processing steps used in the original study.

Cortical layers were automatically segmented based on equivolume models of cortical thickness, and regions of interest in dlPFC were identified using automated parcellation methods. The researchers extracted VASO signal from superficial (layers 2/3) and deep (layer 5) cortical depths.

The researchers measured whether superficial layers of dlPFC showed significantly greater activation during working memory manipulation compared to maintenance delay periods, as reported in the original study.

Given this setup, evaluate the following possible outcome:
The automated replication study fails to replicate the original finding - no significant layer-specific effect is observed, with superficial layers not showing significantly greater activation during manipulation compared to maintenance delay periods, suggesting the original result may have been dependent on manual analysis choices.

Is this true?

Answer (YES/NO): NO